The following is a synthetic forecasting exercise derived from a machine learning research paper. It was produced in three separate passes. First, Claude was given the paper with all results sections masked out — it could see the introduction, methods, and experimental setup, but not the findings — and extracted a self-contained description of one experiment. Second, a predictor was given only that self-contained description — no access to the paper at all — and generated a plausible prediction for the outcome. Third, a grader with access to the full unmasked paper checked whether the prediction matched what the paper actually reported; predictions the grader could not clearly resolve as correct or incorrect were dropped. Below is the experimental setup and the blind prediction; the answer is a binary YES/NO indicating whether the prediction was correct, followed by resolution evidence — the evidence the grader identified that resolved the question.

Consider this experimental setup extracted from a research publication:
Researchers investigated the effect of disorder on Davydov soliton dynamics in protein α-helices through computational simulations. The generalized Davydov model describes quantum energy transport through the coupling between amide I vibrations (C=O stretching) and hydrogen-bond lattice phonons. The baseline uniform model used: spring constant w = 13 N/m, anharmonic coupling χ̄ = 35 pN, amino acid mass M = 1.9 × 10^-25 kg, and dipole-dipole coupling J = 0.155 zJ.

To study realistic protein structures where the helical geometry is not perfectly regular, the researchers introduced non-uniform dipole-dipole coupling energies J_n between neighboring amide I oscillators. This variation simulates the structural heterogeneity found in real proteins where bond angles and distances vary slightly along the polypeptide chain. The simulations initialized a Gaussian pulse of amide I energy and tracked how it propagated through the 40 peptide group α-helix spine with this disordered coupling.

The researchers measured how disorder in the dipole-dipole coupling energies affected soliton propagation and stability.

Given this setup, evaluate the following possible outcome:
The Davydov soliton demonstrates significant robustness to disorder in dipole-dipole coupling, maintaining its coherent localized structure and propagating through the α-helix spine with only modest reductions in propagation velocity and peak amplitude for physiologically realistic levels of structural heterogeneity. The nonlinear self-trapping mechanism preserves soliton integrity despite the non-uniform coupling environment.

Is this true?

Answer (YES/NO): NO